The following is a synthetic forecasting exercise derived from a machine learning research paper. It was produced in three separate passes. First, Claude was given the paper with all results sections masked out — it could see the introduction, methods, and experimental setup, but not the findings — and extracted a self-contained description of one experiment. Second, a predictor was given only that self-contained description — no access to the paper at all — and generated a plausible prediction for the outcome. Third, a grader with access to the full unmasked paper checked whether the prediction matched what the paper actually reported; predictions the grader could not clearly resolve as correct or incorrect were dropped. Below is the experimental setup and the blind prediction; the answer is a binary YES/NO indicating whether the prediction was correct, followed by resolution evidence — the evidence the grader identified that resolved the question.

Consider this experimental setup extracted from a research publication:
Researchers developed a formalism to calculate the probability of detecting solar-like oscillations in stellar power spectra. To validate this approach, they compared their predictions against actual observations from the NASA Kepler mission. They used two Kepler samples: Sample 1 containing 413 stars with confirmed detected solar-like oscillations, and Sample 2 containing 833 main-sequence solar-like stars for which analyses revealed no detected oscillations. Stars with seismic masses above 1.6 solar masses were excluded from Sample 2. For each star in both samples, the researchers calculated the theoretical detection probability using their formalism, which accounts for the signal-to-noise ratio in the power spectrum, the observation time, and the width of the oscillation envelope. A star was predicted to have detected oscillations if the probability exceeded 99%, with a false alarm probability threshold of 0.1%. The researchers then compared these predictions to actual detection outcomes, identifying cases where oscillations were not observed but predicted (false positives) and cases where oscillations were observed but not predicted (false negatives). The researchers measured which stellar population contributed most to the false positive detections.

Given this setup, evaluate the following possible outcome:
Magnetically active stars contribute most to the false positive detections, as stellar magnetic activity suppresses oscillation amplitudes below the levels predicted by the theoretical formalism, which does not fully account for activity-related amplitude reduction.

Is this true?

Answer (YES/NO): NO